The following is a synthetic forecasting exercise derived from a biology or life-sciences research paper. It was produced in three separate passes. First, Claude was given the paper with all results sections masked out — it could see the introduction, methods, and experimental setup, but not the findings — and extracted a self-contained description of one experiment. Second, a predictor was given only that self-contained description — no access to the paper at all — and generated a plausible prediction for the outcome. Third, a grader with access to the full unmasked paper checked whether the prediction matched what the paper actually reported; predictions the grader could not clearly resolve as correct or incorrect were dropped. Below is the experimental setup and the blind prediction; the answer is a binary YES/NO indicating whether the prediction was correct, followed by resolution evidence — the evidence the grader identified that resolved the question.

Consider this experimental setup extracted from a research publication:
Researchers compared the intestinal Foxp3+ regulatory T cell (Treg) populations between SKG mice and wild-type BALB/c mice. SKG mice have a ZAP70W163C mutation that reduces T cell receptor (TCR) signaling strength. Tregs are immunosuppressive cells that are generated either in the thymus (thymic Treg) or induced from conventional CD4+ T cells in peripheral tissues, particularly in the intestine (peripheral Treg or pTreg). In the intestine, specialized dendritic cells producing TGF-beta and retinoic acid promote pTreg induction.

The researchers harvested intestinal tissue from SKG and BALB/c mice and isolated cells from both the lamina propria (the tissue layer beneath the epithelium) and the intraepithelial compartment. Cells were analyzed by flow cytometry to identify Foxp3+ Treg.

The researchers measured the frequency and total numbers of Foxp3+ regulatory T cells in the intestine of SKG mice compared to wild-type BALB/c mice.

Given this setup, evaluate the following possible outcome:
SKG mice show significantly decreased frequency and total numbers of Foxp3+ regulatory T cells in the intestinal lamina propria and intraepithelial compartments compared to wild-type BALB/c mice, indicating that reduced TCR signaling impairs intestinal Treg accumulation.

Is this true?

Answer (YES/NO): NO